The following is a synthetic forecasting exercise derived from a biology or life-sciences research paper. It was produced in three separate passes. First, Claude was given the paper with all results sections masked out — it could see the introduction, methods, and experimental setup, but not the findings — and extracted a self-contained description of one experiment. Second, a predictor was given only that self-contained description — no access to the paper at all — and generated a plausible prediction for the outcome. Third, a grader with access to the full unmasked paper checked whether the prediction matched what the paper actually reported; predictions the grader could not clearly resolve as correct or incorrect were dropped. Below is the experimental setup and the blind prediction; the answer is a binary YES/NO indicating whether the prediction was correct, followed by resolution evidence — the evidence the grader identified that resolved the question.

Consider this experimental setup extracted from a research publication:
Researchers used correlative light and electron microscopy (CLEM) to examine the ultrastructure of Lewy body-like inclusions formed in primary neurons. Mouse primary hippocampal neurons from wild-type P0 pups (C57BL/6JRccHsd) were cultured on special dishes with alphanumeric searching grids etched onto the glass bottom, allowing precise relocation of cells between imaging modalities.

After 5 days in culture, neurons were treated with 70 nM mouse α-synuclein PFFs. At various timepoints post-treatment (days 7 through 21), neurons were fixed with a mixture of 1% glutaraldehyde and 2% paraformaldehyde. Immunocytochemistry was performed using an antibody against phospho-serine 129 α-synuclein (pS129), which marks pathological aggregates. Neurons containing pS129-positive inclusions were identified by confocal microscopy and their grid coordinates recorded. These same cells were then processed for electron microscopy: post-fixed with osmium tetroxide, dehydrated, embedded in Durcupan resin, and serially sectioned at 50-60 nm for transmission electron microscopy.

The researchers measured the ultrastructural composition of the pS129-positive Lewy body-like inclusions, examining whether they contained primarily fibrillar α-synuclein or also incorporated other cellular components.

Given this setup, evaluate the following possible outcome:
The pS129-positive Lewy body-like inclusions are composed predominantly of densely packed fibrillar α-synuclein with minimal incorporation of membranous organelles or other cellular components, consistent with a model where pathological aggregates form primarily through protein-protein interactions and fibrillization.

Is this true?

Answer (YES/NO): NO